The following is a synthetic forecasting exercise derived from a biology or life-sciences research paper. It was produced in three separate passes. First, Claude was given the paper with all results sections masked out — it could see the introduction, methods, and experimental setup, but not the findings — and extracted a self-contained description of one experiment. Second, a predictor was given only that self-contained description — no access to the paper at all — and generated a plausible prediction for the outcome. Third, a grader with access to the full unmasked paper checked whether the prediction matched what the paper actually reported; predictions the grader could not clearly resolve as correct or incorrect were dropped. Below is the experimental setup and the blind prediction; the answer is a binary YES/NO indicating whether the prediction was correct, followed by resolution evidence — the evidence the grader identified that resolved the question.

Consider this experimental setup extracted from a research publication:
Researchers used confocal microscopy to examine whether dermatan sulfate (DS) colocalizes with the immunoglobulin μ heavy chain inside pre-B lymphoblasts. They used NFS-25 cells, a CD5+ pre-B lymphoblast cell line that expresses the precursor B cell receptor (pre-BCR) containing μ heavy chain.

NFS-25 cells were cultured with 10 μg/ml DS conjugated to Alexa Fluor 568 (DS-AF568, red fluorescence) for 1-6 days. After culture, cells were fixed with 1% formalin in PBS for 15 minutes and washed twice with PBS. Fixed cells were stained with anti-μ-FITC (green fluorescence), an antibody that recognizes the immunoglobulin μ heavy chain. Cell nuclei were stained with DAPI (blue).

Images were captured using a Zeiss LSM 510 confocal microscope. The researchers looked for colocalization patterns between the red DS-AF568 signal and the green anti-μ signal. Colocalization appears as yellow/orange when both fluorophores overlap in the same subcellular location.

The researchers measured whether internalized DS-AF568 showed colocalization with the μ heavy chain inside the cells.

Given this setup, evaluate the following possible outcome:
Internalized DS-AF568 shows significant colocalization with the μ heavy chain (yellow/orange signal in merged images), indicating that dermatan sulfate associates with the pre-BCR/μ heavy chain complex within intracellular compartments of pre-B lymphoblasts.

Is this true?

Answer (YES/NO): YES